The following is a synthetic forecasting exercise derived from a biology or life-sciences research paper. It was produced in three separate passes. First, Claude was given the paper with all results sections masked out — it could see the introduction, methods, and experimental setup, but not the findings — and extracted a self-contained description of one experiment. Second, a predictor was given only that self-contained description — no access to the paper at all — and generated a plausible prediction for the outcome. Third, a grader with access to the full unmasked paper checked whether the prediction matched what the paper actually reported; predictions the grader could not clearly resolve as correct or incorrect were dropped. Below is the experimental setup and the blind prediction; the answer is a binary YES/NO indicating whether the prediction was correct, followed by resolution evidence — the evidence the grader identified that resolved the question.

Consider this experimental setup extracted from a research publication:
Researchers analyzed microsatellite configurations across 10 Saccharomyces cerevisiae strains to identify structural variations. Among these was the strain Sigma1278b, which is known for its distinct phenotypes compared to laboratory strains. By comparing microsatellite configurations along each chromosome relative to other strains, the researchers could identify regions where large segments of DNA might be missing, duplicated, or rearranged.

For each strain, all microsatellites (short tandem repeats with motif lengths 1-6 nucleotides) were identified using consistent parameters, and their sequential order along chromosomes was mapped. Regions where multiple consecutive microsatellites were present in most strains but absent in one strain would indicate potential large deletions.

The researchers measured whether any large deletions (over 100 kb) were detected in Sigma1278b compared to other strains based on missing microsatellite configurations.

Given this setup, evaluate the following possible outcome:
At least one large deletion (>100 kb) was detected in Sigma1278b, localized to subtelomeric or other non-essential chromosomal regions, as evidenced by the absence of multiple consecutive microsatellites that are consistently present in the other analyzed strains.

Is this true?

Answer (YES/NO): YES